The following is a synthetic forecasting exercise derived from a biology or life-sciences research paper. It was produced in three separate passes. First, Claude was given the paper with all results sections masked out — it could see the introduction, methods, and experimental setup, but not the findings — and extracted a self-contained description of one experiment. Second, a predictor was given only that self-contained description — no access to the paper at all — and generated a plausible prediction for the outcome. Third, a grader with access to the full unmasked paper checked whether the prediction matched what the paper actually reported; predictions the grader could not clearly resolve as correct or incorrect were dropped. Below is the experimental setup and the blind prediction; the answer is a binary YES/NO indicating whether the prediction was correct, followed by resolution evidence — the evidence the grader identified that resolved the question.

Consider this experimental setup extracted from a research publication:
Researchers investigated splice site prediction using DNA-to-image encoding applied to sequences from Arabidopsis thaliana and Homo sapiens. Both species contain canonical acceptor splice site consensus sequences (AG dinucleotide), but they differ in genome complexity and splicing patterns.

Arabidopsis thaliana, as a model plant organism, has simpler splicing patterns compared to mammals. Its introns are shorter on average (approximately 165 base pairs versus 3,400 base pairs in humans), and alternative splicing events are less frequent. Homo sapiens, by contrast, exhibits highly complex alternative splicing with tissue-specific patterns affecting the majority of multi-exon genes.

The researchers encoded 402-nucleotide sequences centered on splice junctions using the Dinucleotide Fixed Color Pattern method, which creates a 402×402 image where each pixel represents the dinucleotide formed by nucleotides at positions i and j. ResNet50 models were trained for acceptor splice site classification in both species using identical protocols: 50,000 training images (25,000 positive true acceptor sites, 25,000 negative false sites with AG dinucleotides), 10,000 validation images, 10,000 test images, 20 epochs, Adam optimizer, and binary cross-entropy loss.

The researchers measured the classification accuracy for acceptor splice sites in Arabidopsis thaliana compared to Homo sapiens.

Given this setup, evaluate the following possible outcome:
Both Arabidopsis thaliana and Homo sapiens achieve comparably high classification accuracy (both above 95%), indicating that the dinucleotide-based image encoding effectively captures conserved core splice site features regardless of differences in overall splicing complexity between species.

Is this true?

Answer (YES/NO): NO